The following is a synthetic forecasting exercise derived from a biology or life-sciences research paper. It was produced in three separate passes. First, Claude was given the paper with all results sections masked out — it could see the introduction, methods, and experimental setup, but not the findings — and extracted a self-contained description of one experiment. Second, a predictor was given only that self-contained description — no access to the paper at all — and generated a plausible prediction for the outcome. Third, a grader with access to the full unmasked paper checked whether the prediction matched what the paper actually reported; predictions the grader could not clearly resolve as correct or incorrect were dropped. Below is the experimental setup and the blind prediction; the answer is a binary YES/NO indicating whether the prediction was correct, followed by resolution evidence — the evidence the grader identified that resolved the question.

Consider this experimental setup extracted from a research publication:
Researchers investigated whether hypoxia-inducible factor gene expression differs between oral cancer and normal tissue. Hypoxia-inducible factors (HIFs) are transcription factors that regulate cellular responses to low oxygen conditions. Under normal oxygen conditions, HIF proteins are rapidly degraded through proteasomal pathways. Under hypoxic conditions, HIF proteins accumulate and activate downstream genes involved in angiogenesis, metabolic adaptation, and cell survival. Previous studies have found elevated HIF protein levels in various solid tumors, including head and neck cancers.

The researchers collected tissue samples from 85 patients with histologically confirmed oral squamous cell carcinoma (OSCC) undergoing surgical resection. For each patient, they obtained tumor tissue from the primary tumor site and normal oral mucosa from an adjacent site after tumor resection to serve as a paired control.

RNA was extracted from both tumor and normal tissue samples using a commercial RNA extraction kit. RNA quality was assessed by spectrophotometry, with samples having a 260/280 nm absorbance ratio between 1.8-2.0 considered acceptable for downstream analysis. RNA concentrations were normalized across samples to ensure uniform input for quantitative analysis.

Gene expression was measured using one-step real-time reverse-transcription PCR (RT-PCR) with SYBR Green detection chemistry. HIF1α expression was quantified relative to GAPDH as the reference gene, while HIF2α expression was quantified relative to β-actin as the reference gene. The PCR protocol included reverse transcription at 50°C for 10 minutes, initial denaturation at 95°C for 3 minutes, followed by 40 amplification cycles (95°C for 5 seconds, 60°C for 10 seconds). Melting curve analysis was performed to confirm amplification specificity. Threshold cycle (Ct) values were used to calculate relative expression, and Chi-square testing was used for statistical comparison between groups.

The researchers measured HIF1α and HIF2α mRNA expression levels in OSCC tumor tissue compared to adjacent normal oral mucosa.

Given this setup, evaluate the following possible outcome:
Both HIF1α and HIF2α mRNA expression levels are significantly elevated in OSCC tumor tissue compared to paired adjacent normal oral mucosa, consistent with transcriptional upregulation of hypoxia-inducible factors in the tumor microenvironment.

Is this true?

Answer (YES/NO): NO